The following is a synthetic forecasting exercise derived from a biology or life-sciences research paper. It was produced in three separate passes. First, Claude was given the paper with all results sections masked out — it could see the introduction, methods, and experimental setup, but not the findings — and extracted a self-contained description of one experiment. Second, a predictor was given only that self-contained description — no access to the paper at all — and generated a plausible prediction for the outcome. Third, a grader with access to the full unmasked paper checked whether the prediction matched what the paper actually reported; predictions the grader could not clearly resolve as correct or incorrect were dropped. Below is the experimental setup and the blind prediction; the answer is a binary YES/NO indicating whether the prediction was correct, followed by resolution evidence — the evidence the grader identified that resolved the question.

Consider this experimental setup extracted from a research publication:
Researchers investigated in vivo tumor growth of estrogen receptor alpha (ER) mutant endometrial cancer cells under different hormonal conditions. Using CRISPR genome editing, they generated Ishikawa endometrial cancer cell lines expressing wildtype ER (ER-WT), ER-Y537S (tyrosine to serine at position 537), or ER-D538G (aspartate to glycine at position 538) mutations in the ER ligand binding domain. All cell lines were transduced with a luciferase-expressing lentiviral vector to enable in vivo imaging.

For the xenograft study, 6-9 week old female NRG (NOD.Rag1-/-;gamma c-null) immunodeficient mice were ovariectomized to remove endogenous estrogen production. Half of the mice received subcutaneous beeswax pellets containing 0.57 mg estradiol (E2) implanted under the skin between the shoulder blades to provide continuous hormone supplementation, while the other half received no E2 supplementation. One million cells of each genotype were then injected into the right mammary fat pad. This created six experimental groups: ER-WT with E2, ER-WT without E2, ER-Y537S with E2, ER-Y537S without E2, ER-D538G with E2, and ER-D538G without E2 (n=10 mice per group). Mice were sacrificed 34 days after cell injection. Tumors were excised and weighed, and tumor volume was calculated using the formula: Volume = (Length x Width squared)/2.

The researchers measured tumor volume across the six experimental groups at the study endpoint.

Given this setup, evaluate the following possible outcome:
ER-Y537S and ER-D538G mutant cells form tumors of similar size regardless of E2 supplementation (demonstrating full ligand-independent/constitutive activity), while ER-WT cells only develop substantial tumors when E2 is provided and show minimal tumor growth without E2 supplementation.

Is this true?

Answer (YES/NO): NO